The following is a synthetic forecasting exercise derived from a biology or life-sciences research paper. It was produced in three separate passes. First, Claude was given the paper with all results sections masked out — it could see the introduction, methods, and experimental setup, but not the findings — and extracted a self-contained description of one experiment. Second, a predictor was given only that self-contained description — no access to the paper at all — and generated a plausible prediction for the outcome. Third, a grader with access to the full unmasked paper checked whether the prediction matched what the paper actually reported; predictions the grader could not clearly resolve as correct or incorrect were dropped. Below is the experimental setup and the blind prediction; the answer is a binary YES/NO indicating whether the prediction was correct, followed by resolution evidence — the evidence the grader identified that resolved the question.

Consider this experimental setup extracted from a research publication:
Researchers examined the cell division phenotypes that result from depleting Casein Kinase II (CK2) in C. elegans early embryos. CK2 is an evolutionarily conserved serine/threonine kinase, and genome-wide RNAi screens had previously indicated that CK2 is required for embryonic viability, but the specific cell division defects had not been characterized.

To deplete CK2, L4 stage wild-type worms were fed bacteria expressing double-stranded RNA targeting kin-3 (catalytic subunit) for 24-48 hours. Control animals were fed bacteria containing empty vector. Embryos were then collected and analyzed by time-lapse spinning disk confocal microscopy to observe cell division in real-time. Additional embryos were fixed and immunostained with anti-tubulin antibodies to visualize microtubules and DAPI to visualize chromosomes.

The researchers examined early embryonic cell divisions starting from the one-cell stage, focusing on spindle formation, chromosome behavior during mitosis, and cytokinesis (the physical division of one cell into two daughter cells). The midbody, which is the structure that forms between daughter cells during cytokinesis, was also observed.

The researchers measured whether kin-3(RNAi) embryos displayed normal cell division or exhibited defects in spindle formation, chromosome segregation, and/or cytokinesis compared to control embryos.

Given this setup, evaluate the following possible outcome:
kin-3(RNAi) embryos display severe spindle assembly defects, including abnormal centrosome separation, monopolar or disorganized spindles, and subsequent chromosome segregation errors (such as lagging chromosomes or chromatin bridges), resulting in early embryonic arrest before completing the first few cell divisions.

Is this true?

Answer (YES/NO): NO